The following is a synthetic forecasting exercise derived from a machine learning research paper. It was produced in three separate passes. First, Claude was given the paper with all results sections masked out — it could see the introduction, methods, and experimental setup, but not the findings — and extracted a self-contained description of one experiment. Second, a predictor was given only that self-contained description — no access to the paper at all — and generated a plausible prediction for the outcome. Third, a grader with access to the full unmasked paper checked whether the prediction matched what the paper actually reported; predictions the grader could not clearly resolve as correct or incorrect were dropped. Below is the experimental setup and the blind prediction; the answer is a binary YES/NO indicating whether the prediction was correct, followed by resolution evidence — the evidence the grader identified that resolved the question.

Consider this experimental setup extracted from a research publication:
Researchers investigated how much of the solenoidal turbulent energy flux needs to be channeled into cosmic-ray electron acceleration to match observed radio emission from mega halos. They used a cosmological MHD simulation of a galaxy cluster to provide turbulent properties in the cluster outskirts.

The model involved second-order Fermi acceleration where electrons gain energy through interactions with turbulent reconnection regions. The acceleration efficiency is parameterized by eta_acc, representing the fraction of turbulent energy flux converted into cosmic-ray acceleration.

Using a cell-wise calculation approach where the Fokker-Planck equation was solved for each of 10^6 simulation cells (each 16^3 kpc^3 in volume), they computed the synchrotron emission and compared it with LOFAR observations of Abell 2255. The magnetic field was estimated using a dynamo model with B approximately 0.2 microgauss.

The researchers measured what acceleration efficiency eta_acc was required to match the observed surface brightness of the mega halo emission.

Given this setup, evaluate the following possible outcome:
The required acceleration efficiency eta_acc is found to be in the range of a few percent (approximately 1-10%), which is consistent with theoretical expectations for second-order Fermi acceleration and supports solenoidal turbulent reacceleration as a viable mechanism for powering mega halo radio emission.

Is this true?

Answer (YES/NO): YES